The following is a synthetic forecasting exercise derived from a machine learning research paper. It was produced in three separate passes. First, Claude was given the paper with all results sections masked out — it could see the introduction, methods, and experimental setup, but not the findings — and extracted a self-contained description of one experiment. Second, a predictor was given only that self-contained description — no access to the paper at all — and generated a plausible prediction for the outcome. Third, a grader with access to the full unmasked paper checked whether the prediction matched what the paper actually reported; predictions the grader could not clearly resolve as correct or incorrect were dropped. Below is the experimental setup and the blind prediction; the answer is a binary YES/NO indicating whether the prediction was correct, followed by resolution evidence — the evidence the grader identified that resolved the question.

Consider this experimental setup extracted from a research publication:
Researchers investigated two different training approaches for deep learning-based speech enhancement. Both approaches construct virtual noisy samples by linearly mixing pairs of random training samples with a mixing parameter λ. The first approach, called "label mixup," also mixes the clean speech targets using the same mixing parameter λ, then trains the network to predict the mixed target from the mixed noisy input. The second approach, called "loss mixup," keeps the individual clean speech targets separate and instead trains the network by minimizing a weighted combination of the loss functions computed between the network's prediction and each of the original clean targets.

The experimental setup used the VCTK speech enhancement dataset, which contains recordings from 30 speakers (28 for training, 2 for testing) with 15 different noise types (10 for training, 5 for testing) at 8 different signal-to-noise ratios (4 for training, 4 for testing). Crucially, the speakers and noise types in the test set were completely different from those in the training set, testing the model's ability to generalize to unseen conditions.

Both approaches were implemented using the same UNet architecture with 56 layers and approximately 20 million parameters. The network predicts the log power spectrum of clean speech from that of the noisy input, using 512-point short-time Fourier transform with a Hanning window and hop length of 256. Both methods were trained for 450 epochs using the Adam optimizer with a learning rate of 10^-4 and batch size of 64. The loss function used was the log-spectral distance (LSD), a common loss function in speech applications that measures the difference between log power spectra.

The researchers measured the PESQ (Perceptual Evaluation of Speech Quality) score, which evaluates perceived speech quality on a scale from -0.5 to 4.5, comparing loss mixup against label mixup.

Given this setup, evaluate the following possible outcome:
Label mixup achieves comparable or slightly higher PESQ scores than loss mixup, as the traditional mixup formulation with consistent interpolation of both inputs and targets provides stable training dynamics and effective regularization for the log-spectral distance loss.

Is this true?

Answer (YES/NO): NO